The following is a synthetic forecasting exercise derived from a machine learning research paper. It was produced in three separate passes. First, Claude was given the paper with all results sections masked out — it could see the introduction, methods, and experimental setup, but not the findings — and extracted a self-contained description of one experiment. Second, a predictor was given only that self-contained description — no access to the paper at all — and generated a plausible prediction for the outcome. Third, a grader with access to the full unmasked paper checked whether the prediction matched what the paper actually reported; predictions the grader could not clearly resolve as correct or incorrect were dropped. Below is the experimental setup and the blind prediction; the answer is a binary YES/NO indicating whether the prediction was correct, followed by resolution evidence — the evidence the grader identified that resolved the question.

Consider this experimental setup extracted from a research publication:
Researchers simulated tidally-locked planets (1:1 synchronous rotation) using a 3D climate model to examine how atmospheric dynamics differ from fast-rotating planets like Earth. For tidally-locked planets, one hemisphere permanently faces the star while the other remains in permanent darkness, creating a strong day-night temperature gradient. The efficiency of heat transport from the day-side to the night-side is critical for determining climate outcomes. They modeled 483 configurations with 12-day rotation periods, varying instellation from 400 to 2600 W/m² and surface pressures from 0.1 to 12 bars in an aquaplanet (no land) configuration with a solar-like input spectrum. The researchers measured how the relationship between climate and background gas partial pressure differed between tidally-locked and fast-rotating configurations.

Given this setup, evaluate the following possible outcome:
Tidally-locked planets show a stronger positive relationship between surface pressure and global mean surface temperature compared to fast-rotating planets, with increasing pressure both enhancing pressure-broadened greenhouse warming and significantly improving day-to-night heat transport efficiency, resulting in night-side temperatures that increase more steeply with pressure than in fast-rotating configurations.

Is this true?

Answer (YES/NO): NO